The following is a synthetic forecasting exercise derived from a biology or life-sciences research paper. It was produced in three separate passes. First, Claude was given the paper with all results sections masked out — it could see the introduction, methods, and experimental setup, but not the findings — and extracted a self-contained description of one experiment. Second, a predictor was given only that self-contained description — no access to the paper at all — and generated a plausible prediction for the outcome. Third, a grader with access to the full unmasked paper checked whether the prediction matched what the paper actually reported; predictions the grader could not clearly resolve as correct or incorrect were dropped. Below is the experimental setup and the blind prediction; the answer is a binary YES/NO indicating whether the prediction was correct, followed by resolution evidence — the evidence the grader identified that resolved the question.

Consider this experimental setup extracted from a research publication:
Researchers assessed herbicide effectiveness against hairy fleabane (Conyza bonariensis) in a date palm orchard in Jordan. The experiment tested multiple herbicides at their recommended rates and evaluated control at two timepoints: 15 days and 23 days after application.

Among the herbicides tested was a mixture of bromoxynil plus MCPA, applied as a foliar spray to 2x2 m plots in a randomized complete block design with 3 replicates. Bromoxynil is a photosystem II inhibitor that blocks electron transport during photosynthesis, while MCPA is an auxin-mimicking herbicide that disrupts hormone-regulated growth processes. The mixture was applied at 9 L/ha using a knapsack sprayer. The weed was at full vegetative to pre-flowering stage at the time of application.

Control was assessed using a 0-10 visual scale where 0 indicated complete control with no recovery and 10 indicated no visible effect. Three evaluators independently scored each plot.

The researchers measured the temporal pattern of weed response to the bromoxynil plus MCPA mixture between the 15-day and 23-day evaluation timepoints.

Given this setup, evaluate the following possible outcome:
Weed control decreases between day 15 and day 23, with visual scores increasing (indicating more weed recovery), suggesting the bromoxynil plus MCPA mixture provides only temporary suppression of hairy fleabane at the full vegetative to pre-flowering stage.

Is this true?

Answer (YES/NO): NO